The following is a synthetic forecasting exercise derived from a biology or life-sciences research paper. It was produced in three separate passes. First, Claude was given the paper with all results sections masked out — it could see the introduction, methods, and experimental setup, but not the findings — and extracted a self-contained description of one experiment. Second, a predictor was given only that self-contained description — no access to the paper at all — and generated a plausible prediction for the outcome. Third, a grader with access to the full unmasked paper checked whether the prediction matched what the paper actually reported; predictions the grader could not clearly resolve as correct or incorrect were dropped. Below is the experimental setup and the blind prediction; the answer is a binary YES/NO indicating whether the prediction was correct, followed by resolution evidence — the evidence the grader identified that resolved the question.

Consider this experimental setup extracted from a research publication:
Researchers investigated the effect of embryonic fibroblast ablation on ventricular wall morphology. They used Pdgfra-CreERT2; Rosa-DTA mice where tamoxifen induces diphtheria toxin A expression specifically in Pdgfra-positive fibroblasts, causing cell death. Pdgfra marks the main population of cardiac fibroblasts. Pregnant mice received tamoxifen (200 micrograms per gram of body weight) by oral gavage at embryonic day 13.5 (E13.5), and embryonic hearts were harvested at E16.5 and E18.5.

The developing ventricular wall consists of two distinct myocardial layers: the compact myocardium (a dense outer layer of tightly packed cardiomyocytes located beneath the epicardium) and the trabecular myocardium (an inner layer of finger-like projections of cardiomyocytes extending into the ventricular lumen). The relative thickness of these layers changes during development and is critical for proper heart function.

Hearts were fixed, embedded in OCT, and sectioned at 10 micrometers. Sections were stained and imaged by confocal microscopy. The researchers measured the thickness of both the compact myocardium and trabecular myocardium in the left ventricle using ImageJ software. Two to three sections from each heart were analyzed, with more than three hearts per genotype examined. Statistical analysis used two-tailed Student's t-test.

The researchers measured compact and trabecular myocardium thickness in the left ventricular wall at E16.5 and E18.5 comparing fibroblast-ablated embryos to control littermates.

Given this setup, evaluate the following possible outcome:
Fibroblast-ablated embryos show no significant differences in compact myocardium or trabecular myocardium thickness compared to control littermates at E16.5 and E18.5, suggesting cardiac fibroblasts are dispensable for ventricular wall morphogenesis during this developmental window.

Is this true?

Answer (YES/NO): NO